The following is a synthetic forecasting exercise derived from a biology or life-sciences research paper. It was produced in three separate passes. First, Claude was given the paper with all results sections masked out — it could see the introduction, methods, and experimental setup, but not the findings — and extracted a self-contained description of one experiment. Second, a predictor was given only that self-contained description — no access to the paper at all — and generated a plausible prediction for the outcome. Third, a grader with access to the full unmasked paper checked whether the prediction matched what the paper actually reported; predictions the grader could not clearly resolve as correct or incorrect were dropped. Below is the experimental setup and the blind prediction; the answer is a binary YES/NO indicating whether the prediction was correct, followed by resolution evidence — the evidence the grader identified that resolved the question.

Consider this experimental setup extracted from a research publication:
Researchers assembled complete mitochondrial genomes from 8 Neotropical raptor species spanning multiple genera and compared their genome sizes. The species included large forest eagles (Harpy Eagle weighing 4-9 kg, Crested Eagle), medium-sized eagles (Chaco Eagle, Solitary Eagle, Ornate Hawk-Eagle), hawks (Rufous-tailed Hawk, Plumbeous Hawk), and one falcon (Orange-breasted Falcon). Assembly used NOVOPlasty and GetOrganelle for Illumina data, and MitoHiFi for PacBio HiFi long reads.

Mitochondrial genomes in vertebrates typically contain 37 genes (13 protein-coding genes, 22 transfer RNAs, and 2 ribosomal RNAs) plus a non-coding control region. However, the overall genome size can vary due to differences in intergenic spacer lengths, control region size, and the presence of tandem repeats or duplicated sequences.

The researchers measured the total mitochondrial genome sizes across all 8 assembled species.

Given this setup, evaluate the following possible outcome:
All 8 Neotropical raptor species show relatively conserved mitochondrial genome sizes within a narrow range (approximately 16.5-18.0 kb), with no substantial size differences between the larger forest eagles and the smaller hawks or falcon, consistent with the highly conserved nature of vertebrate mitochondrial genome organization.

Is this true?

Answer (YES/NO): NO